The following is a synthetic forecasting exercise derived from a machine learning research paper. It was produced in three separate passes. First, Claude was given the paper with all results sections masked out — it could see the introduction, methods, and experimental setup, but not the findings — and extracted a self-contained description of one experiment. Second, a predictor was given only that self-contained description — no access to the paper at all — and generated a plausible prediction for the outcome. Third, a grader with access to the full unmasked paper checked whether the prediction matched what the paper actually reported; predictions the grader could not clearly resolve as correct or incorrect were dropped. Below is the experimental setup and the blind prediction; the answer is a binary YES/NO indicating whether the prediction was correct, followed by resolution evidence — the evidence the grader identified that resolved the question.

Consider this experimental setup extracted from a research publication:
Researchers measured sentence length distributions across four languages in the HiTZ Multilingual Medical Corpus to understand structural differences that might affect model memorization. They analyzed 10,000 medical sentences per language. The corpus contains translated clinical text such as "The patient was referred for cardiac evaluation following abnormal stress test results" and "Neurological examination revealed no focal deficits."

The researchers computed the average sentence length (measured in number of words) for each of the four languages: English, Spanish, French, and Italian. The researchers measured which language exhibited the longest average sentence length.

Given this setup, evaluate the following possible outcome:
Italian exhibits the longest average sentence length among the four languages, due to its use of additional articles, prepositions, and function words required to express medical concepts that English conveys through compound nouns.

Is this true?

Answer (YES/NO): YES